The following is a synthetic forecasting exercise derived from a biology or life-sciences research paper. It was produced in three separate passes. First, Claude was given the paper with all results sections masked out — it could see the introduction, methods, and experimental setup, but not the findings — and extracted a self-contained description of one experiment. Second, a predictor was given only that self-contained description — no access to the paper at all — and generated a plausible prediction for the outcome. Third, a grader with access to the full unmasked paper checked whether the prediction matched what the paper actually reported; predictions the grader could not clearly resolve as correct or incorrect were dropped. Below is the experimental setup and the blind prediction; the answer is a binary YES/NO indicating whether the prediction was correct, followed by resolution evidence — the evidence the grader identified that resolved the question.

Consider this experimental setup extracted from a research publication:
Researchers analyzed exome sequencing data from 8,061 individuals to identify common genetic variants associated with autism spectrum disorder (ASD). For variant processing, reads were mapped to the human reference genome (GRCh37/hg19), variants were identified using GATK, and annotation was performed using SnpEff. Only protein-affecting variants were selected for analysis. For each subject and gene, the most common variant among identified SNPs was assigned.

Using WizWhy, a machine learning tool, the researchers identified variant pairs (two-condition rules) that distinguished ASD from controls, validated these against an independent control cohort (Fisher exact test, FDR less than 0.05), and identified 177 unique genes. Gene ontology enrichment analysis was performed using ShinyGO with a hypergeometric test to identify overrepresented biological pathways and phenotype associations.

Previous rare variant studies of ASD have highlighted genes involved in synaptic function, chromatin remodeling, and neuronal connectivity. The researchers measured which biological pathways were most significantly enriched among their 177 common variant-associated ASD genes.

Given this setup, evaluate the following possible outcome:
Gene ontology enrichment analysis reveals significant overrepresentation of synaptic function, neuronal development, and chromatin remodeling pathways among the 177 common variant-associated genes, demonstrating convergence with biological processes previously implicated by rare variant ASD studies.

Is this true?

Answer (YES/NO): NO